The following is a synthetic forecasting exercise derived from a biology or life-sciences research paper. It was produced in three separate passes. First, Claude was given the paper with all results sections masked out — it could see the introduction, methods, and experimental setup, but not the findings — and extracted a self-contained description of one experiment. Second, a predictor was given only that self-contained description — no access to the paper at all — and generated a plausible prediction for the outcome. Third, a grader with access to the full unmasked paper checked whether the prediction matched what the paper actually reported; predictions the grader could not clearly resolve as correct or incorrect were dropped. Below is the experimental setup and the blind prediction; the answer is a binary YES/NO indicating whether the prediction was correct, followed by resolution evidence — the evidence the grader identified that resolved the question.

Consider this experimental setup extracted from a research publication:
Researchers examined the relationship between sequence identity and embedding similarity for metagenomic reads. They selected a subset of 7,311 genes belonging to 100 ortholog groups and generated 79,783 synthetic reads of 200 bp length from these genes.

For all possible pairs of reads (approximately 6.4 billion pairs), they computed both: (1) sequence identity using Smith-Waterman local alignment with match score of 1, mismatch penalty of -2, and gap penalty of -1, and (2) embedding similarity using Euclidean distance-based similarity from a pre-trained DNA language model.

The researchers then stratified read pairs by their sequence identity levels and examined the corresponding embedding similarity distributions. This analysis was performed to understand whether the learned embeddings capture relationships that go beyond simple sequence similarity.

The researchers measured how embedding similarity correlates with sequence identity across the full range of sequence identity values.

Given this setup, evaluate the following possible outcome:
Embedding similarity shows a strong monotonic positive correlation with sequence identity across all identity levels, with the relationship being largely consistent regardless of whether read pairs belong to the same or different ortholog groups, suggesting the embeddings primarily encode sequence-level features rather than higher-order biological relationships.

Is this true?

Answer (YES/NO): NO